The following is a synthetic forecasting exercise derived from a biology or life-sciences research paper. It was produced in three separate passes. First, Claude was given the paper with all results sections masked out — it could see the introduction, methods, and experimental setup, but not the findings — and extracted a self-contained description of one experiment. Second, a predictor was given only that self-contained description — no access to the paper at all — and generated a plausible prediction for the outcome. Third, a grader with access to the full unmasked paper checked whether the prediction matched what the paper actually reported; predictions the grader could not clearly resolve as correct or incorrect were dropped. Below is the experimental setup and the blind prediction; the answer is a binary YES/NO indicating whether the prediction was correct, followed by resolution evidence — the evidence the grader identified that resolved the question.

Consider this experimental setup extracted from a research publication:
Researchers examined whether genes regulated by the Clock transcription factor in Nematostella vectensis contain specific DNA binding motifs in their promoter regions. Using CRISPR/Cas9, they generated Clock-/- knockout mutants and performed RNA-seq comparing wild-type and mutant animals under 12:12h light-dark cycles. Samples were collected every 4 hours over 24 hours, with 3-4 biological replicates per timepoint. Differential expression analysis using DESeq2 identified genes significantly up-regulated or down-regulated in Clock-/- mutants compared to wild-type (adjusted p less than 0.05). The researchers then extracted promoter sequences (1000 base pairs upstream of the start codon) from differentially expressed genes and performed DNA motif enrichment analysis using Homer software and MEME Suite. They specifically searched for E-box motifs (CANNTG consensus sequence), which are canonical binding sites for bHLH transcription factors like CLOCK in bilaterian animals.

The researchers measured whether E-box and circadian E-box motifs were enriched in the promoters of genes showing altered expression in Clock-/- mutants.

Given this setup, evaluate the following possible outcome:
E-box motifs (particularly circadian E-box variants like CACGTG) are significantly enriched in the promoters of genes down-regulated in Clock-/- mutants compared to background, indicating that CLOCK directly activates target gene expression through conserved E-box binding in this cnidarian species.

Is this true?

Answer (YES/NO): NO